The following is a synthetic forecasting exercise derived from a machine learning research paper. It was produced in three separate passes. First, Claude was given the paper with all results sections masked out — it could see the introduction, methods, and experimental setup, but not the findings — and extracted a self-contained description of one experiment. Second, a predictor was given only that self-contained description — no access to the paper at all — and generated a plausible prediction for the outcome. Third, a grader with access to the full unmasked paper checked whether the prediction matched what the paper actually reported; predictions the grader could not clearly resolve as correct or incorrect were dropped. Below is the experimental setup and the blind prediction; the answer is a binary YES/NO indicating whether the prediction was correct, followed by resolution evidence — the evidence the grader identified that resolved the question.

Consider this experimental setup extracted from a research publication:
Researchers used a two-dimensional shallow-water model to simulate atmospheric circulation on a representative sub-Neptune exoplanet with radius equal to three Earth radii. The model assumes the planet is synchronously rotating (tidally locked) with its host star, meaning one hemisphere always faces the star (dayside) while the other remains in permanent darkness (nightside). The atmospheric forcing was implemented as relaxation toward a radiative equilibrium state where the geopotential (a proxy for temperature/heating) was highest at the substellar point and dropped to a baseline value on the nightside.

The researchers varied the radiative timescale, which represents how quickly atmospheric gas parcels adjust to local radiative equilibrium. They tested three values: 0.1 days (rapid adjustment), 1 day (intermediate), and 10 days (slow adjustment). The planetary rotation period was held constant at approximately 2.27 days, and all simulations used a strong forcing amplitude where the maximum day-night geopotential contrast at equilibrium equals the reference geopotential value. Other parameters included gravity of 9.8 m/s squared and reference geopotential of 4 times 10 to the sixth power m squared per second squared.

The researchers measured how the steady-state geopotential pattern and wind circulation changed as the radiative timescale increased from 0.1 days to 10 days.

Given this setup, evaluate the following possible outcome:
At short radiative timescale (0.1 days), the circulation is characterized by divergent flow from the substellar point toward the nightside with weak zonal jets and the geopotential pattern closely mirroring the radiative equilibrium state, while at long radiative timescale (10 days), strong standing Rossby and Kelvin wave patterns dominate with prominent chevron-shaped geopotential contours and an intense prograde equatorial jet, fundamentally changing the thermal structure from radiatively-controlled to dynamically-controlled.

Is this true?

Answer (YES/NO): NO